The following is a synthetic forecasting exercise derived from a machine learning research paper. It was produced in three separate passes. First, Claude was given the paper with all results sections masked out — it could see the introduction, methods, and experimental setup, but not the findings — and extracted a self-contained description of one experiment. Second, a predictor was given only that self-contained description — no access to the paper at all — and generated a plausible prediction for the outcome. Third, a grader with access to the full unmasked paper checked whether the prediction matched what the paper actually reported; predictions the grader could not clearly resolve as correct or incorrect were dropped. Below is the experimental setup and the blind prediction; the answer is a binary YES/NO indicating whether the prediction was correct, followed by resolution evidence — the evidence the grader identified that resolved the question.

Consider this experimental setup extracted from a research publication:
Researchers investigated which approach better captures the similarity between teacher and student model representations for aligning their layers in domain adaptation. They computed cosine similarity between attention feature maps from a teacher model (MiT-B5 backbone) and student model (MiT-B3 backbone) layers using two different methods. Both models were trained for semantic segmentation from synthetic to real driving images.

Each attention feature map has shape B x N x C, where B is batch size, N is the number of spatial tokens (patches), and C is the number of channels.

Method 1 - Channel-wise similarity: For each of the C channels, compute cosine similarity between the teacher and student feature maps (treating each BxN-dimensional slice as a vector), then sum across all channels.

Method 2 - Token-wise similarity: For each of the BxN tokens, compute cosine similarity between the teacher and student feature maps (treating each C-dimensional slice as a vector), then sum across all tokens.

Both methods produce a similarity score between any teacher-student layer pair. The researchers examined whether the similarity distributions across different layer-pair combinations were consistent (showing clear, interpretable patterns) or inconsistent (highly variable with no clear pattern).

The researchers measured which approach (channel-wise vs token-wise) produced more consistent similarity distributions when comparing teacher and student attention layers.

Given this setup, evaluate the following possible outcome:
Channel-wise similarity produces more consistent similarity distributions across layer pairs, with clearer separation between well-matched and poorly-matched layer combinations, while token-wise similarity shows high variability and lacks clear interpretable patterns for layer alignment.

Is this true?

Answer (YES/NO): YES